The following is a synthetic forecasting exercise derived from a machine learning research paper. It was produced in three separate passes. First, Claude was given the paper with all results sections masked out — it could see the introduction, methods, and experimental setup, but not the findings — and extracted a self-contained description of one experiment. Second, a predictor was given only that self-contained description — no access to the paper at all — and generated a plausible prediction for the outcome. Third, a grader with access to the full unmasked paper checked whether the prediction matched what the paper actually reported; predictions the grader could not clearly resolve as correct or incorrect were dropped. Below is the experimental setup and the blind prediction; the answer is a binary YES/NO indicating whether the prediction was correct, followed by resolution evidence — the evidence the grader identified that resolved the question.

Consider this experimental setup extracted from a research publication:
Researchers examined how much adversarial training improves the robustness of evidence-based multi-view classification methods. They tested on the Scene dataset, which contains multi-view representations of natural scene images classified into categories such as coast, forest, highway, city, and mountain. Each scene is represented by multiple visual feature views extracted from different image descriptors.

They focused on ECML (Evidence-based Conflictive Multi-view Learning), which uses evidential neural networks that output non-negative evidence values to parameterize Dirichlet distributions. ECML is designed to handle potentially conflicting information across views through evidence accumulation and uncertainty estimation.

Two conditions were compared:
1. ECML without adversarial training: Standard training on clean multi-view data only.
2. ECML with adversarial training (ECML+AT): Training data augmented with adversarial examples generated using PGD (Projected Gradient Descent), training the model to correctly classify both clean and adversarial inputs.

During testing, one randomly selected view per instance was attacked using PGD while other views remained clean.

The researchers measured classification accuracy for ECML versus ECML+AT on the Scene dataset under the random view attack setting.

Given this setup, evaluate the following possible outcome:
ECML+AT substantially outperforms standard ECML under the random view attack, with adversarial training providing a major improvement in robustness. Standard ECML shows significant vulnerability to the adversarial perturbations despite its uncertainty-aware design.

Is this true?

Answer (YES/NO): YES